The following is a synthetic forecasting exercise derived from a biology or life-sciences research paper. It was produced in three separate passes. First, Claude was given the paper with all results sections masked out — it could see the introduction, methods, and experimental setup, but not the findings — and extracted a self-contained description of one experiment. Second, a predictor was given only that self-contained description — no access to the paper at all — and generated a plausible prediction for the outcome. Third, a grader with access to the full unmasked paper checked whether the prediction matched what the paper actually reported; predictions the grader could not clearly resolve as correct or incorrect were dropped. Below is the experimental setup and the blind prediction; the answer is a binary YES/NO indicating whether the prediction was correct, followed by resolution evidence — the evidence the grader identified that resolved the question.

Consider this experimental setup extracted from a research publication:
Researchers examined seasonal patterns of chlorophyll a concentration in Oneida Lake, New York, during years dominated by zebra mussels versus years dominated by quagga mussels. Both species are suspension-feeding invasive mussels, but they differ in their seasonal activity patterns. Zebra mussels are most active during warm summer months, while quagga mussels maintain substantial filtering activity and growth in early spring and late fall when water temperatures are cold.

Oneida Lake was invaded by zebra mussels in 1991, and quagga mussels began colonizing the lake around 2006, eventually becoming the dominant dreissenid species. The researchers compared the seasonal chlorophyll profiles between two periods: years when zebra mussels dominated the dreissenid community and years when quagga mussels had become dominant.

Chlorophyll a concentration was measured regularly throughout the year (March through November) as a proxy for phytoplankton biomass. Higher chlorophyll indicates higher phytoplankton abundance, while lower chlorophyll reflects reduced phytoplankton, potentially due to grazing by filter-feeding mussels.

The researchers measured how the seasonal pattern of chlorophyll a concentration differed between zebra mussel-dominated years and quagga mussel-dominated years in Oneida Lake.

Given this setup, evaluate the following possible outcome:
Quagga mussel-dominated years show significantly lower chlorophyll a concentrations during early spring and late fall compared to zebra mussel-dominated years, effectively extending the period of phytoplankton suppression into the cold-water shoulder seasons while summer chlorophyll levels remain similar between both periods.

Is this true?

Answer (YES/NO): YES